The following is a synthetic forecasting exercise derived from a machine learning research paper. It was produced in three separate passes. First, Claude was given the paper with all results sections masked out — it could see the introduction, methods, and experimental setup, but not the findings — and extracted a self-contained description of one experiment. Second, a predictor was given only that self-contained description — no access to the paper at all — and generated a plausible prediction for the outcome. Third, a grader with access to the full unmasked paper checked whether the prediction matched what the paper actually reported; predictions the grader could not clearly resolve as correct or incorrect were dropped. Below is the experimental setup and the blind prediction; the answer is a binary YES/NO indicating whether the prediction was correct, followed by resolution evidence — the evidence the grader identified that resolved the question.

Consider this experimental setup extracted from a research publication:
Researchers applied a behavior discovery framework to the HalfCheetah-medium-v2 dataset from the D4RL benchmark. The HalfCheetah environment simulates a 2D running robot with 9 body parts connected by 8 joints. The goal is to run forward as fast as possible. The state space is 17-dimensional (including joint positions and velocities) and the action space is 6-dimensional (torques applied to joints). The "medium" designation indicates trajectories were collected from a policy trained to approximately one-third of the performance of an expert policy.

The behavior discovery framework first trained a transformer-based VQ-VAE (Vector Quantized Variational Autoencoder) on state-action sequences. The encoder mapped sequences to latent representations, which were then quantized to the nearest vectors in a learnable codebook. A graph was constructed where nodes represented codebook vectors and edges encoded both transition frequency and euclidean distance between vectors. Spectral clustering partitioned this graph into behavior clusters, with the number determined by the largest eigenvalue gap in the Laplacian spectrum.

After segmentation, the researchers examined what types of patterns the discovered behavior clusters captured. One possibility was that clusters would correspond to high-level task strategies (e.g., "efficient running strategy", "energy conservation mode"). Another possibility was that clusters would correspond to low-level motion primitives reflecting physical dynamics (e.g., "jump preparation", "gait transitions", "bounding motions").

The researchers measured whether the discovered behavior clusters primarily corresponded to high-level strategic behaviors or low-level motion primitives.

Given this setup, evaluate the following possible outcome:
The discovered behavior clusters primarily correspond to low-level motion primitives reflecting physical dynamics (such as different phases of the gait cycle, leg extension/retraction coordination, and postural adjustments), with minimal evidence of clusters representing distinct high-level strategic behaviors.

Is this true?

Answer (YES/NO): YES